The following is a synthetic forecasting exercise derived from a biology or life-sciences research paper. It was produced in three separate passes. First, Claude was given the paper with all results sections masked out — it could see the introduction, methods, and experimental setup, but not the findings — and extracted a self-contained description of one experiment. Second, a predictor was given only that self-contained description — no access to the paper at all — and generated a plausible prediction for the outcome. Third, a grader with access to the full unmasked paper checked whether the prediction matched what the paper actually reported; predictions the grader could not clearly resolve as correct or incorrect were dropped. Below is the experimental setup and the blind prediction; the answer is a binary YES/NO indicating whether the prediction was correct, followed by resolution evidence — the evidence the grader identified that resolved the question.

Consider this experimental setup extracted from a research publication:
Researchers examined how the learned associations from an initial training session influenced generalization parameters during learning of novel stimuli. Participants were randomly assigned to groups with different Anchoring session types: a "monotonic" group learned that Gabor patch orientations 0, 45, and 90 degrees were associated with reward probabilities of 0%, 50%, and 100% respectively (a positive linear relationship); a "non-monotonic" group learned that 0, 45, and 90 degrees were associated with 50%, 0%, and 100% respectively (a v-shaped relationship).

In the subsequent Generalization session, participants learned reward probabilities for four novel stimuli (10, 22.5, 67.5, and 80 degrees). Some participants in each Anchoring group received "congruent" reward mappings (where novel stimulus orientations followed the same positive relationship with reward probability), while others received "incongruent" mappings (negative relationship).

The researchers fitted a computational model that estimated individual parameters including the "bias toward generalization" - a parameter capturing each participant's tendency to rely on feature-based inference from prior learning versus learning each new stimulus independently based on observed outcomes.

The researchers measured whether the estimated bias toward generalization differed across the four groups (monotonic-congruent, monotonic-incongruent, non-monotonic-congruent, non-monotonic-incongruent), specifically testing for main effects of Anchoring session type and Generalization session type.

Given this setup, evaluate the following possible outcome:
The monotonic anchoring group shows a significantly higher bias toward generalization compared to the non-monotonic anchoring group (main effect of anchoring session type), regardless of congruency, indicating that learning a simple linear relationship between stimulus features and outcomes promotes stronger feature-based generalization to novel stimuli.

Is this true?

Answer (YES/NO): YES